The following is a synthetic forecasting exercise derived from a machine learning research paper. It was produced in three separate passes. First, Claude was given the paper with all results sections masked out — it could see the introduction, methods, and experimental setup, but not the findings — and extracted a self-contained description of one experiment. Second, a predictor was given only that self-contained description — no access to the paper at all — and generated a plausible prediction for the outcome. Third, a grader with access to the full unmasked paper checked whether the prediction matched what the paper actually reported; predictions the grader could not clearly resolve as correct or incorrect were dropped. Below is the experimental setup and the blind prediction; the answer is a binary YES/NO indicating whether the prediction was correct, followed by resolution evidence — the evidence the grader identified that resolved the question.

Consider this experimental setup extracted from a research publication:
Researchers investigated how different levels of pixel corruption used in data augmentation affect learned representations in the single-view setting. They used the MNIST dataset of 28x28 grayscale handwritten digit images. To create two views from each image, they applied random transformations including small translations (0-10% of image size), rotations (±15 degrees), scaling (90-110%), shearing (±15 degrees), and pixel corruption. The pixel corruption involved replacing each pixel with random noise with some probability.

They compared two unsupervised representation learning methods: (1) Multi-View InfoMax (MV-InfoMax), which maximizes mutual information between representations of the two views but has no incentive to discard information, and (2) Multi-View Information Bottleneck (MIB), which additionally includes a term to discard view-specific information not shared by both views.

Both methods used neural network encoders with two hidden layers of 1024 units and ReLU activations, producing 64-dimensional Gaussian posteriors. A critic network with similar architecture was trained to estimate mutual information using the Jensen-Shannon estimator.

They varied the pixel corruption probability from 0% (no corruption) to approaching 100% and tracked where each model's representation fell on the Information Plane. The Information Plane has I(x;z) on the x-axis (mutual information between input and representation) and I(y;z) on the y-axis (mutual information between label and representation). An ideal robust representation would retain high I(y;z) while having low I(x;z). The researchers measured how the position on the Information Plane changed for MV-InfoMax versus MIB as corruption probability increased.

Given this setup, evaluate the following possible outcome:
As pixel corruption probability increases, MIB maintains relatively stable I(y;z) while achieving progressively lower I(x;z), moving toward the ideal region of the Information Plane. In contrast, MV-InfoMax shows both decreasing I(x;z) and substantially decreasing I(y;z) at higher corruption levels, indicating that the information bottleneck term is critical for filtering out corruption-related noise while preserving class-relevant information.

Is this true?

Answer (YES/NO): NO